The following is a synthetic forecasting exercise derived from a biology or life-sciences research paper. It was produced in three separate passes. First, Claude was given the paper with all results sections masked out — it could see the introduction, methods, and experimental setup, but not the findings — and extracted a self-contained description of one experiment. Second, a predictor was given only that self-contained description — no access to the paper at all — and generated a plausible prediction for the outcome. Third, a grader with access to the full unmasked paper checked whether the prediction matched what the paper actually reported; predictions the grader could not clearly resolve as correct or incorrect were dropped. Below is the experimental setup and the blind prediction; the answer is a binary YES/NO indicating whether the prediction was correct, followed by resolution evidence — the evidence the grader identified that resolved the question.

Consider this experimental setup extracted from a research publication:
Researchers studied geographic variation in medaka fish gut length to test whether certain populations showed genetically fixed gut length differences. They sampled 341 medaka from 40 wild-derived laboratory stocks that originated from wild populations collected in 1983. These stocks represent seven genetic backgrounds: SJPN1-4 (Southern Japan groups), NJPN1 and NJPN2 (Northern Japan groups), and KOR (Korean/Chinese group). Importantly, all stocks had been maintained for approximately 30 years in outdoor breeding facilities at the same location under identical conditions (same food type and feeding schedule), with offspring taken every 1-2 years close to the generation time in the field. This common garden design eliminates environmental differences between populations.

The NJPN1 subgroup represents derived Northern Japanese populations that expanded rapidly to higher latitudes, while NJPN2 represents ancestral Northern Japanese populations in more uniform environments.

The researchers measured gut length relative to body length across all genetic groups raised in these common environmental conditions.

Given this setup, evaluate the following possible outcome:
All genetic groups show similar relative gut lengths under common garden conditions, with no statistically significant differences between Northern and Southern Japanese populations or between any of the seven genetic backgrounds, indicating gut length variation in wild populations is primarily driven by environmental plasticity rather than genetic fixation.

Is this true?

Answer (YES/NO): NO